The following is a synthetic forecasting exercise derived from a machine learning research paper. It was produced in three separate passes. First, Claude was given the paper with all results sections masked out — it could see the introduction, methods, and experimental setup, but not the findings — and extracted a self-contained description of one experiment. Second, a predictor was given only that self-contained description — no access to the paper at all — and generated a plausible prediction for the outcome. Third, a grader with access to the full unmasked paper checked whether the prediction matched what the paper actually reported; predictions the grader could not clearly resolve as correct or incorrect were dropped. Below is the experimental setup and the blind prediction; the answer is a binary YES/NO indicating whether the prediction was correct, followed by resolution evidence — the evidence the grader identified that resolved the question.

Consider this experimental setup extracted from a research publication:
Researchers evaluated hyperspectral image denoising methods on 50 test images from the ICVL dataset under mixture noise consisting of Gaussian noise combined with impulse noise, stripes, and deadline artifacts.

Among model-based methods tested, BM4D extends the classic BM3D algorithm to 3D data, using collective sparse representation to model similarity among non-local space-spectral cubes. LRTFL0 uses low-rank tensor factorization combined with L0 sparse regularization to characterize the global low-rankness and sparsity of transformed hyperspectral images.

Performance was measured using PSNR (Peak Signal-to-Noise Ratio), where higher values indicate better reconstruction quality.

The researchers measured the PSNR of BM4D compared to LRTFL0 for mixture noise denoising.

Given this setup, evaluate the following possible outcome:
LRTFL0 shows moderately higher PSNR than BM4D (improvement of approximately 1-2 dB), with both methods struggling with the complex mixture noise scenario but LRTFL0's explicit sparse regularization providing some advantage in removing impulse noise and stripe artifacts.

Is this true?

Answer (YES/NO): NO